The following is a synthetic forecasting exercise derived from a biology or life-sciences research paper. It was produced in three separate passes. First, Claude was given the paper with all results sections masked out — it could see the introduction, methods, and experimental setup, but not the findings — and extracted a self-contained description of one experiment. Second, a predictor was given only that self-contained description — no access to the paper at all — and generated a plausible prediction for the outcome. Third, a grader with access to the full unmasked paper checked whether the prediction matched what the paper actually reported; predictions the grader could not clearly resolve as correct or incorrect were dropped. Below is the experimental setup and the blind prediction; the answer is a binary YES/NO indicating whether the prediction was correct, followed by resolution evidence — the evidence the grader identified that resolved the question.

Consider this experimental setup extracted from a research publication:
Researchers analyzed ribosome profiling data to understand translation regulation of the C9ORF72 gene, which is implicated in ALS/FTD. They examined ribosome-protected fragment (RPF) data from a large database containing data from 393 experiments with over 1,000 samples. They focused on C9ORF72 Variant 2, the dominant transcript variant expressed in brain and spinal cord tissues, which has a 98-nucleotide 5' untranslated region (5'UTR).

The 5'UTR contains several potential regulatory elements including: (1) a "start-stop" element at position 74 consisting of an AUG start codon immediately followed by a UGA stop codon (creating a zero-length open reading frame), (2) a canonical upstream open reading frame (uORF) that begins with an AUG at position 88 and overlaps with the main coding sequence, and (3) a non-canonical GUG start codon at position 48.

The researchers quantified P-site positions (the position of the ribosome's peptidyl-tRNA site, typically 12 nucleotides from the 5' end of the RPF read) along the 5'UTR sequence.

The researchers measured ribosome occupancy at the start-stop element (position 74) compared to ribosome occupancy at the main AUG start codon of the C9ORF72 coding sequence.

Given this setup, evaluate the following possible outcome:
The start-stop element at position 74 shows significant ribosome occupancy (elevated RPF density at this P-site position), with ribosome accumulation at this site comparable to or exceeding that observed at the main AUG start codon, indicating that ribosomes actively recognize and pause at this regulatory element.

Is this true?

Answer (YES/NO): YES